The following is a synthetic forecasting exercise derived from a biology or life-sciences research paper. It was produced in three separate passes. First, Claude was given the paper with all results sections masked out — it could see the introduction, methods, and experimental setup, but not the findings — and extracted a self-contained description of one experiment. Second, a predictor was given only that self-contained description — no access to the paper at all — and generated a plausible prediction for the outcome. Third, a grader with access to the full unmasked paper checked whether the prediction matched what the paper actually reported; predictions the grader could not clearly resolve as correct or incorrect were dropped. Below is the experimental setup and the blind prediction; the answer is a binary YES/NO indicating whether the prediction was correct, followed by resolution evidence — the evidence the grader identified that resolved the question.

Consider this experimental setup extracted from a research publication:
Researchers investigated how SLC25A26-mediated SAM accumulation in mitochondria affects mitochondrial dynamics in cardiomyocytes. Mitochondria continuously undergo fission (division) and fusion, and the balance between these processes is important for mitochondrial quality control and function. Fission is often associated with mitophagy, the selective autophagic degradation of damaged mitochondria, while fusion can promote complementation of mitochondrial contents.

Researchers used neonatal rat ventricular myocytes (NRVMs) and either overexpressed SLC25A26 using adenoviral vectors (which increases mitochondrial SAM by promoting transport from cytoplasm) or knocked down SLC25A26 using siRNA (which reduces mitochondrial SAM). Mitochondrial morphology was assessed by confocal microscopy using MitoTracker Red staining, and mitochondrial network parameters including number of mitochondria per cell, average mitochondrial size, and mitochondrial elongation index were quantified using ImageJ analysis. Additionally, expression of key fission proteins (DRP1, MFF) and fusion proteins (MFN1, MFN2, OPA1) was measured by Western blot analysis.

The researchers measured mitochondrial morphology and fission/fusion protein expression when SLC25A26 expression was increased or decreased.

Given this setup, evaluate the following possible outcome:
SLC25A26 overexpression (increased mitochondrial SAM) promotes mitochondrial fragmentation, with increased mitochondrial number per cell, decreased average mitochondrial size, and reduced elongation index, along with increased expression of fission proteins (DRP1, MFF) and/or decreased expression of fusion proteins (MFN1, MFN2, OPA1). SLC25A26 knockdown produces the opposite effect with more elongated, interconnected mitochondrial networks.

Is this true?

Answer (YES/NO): NO